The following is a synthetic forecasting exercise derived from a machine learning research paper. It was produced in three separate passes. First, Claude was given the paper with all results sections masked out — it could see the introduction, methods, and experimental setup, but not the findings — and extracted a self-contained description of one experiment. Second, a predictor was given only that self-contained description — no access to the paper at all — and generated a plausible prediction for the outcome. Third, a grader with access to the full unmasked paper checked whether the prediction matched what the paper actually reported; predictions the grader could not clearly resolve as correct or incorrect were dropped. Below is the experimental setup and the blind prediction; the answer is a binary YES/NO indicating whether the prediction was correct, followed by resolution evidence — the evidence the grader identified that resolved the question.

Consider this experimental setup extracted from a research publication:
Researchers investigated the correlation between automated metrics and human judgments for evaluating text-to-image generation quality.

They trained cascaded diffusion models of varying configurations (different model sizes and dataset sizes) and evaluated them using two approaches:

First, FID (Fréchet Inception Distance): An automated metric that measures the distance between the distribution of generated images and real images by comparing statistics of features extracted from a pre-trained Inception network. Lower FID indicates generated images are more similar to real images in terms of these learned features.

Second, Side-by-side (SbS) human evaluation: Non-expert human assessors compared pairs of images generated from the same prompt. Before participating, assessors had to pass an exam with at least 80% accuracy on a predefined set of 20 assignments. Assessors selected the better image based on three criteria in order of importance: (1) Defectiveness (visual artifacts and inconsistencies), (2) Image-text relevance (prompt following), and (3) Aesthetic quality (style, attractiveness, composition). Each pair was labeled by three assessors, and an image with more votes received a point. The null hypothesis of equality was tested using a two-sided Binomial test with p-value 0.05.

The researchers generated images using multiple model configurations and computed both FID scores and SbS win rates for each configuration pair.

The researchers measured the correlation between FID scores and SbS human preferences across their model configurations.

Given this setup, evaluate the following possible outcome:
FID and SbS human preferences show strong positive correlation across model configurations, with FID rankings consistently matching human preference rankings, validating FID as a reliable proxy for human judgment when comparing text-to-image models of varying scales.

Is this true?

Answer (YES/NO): NO